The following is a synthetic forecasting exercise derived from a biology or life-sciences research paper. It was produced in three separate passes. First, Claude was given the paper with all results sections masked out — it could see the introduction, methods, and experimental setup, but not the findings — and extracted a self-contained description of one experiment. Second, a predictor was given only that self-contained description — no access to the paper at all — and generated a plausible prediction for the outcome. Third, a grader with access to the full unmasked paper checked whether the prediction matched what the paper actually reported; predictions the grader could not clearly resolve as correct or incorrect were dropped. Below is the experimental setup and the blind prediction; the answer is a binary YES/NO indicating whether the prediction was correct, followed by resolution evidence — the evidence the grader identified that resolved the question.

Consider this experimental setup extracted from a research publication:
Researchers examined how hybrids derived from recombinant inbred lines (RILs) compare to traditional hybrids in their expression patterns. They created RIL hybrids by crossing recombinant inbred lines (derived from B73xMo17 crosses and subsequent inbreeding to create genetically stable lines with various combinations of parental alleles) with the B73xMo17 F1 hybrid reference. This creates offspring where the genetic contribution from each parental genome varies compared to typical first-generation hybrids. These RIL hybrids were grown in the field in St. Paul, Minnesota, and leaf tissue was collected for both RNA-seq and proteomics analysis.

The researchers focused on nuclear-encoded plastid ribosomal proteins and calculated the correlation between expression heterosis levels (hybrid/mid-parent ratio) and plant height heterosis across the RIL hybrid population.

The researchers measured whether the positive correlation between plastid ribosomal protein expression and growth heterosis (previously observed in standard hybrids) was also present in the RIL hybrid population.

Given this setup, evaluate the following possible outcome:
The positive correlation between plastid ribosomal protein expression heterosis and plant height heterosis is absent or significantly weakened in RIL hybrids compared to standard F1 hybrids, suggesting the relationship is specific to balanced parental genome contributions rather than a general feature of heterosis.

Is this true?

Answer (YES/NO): NO